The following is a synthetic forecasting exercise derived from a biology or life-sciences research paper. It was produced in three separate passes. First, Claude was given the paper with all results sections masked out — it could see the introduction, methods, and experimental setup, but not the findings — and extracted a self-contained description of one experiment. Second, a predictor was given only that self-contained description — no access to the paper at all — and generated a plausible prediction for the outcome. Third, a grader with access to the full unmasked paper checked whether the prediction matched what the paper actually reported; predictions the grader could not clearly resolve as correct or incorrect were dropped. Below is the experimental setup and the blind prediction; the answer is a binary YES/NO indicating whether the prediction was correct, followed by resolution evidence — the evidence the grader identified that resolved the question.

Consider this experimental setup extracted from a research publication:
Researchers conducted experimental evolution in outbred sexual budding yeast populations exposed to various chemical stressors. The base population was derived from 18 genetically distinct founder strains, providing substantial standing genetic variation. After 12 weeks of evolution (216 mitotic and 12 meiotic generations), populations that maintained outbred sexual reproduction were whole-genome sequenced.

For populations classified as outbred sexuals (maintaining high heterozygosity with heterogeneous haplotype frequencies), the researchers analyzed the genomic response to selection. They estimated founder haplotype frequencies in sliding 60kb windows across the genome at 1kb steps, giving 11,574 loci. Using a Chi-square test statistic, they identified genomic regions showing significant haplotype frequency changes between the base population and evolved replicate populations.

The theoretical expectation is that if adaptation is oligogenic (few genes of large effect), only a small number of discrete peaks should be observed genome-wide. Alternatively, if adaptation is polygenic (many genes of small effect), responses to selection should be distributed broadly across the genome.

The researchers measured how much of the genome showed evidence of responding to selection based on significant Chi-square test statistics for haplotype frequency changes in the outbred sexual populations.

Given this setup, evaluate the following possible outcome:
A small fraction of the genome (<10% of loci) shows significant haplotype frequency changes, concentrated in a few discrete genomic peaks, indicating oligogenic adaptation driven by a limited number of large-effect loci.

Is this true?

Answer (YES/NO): NO